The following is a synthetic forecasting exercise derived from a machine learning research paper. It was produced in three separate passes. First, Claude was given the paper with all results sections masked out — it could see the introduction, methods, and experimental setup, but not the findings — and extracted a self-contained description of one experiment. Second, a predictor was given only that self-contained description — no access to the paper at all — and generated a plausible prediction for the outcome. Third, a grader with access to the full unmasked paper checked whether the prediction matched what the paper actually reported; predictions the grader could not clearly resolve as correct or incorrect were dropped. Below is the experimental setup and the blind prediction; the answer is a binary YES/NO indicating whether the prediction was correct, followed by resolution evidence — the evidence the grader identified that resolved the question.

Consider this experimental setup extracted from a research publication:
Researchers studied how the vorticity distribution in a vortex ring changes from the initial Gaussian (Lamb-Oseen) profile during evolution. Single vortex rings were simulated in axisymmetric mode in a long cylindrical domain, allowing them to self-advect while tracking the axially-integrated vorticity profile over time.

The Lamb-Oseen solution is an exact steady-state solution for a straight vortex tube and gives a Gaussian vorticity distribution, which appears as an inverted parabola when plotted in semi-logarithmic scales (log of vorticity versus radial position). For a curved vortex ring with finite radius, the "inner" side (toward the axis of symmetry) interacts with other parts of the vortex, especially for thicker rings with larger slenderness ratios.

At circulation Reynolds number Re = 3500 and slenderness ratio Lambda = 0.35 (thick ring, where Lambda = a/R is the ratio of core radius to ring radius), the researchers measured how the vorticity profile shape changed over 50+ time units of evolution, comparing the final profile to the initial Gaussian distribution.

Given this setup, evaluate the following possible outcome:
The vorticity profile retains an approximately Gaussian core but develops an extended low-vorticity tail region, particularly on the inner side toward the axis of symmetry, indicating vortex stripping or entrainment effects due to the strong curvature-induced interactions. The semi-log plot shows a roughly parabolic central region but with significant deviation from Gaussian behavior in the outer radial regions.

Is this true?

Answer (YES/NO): NO